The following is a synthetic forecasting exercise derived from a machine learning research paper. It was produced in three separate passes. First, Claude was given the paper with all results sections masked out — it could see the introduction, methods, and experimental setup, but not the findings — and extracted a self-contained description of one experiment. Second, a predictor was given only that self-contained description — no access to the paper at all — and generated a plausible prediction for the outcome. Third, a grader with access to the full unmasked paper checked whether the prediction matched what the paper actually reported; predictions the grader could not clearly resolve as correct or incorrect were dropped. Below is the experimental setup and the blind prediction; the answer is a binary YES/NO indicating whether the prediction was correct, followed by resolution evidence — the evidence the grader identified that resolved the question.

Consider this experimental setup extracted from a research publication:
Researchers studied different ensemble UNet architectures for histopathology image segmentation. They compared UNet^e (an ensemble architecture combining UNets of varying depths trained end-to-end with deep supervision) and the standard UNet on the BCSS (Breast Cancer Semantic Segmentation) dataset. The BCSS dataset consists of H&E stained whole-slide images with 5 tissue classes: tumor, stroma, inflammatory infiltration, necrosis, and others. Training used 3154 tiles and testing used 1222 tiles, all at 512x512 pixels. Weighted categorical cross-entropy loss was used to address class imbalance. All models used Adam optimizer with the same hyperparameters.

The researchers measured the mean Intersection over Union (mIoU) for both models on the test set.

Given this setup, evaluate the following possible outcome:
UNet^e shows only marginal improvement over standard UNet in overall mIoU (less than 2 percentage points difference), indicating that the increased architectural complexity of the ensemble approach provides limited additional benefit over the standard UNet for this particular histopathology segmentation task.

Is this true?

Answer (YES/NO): NO